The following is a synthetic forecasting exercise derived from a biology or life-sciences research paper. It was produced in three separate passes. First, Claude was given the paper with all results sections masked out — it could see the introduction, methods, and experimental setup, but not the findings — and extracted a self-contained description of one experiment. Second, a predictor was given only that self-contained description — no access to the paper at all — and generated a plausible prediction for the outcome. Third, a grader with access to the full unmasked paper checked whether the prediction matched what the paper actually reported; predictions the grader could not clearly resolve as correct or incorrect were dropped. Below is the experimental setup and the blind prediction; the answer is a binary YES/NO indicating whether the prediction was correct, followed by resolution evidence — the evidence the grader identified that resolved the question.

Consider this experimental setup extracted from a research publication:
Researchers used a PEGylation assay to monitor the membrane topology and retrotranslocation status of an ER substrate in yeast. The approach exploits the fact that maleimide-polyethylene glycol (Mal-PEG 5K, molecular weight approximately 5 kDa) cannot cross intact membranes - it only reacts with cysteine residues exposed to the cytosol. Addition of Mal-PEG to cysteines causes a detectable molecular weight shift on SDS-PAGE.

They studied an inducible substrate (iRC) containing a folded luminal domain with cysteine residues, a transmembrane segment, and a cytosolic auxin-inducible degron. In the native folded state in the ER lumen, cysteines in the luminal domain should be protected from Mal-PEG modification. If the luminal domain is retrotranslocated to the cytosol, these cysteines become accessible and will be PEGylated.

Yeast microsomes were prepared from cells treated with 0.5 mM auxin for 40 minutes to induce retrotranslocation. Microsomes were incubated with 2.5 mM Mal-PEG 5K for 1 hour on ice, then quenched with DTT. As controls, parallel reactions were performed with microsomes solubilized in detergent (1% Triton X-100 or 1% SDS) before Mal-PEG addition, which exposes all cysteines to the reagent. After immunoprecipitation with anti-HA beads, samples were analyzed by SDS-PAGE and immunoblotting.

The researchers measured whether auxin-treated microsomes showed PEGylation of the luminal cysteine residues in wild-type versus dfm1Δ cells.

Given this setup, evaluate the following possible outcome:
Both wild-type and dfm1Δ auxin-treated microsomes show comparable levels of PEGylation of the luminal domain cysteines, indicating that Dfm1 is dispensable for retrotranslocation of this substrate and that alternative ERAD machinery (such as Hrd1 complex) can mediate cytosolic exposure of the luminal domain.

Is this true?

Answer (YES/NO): NO